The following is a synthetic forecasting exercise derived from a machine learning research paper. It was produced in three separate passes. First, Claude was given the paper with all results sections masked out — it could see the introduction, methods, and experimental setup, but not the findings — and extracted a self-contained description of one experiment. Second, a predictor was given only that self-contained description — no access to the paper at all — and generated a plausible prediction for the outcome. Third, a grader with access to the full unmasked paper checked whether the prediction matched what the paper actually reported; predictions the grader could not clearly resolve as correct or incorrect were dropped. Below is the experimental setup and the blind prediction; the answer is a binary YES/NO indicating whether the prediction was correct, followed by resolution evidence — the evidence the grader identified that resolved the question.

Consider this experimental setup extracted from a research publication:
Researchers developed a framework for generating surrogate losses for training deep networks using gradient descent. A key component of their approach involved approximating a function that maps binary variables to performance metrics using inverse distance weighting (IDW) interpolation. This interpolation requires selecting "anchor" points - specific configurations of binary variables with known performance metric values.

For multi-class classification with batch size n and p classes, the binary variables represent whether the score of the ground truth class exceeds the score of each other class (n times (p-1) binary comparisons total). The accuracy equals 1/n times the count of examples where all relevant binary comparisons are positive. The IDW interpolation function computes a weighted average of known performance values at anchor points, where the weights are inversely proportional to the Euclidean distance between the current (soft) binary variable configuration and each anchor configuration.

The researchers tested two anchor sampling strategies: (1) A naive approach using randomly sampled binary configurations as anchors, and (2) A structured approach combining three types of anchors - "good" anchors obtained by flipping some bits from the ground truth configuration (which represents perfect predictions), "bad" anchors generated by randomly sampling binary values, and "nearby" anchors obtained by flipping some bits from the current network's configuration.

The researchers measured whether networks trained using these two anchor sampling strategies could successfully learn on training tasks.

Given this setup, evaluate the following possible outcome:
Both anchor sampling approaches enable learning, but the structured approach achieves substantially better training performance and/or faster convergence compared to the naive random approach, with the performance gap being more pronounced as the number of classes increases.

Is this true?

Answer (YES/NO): NO